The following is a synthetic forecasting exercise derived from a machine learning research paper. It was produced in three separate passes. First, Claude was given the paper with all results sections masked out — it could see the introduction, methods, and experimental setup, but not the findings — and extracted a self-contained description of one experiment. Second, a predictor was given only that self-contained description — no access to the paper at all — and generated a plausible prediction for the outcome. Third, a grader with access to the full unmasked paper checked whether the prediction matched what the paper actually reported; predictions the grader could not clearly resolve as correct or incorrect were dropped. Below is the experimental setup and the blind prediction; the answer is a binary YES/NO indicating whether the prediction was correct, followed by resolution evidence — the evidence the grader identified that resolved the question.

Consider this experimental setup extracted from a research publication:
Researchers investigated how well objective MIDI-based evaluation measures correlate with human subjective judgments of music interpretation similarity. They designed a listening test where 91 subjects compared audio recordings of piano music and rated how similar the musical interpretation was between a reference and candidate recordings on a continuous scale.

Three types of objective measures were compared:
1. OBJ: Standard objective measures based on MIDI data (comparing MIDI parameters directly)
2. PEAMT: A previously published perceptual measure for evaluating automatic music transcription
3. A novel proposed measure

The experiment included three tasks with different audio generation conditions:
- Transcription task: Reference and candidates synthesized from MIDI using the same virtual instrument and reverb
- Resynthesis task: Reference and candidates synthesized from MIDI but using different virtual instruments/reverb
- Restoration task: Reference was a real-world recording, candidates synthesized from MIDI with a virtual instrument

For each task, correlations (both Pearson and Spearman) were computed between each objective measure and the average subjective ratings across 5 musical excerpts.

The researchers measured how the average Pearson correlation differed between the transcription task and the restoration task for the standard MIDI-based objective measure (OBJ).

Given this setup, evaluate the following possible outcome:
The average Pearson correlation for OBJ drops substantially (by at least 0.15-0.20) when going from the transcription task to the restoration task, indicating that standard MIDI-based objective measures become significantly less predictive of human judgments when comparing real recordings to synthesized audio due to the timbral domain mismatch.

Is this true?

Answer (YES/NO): YES